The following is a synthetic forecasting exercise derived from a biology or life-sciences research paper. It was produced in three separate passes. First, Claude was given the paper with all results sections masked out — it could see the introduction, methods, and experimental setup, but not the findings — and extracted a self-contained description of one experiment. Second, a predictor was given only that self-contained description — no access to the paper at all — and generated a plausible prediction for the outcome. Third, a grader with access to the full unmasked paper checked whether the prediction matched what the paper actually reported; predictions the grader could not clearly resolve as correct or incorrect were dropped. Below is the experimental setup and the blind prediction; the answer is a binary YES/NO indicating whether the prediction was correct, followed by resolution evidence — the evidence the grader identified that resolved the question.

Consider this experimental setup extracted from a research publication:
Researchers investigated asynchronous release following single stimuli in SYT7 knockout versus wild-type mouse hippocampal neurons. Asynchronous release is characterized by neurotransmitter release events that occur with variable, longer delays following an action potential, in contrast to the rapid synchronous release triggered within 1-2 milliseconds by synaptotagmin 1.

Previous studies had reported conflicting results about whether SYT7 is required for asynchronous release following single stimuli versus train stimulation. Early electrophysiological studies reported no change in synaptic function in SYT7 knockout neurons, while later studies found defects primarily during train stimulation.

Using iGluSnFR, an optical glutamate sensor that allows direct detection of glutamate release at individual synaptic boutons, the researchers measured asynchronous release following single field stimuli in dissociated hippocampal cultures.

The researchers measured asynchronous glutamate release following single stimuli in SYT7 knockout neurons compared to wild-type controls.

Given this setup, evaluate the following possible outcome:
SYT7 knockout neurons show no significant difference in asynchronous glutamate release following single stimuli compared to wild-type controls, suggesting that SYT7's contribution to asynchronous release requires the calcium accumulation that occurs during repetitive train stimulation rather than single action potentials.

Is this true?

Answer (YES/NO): NO